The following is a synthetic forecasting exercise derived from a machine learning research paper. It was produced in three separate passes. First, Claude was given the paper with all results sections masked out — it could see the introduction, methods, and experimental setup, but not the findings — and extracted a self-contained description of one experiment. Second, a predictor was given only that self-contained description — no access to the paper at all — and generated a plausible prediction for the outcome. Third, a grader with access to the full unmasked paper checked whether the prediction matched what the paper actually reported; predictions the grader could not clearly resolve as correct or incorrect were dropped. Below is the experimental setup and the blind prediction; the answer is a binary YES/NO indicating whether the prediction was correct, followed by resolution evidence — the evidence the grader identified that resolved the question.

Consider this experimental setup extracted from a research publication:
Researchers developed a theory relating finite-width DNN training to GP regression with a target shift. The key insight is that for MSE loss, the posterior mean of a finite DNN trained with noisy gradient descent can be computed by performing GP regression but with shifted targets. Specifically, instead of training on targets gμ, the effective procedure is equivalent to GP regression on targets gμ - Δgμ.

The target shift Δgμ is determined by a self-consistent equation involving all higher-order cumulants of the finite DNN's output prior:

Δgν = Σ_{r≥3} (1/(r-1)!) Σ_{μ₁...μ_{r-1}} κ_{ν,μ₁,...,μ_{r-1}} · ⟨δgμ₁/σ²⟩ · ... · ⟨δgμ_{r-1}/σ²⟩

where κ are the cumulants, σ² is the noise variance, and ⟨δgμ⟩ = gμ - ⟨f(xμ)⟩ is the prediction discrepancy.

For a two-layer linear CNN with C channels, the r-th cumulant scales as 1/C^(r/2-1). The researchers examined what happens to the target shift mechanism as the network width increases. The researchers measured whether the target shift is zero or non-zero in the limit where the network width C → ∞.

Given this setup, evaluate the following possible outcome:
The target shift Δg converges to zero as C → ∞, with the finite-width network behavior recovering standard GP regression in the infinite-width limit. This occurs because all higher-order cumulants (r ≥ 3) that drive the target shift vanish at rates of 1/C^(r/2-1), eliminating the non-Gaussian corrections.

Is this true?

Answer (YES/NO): YES